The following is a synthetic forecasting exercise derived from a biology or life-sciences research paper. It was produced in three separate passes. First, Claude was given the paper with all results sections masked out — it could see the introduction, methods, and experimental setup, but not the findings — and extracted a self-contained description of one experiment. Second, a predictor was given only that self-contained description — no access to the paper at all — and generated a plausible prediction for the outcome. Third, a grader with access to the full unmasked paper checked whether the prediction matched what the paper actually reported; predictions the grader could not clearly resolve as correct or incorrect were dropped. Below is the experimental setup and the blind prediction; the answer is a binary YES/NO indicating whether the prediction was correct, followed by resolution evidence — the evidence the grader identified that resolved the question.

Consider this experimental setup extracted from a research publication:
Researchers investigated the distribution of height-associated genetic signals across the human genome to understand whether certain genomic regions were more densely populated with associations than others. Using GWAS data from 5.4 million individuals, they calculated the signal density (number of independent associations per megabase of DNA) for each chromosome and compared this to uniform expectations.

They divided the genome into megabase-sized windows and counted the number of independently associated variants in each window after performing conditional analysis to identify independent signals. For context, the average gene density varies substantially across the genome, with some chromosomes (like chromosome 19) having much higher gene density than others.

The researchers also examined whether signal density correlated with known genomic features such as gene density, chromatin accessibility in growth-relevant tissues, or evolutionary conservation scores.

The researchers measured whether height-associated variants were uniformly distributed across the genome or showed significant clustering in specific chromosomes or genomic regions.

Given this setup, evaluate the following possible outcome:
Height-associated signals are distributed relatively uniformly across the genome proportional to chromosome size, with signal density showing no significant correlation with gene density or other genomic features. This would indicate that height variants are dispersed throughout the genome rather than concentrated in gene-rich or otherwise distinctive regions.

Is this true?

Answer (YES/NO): NO